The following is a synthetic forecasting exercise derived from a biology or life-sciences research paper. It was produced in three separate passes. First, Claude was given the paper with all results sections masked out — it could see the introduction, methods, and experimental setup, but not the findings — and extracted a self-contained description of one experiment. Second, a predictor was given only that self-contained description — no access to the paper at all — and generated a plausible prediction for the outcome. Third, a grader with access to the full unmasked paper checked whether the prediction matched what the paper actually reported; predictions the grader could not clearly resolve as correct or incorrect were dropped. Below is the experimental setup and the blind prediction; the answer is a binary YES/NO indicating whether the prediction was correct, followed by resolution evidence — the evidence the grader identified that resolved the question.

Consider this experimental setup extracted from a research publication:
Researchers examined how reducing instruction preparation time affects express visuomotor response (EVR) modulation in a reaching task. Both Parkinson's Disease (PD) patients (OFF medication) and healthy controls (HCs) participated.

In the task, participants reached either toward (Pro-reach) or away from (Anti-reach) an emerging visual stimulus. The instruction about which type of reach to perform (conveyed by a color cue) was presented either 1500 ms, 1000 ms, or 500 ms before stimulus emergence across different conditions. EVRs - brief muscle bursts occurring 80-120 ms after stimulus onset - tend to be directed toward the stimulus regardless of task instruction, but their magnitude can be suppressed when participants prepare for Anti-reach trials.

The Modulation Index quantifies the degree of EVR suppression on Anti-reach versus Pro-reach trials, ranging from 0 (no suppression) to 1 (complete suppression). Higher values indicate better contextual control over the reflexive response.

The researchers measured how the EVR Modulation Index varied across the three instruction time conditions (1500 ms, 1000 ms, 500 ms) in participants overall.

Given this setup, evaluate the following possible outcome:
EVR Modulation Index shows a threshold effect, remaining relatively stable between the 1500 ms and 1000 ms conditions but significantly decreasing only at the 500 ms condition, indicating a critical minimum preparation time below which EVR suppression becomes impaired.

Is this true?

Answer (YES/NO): YES